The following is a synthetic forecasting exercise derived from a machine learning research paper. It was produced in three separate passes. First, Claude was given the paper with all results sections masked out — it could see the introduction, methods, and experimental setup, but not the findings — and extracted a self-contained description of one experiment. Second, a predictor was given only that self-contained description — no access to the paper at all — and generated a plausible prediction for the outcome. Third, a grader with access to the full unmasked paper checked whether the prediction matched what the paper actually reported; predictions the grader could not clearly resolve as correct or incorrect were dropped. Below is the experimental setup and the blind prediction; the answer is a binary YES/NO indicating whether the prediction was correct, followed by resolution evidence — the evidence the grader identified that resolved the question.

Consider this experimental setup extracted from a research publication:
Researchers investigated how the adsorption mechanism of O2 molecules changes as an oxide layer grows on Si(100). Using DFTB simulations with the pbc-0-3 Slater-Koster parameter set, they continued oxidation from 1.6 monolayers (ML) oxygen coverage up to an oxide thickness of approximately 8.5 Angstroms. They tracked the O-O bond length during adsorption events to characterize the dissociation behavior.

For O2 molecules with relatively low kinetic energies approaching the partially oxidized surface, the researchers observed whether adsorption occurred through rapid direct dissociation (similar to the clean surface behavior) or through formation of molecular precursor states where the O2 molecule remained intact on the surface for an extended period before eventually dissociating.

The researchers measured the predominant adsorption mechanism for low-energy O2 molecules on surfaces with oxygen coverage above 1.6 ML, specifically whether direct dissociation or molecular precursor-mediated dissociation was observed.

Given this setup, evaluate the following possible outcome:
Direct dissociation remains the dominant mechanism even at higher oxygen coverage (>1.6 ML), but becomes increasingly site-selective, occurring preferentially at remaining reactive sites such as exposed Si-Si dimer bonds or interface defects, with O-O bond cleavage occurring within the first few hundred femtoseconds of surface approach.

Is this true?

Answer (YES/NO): NO